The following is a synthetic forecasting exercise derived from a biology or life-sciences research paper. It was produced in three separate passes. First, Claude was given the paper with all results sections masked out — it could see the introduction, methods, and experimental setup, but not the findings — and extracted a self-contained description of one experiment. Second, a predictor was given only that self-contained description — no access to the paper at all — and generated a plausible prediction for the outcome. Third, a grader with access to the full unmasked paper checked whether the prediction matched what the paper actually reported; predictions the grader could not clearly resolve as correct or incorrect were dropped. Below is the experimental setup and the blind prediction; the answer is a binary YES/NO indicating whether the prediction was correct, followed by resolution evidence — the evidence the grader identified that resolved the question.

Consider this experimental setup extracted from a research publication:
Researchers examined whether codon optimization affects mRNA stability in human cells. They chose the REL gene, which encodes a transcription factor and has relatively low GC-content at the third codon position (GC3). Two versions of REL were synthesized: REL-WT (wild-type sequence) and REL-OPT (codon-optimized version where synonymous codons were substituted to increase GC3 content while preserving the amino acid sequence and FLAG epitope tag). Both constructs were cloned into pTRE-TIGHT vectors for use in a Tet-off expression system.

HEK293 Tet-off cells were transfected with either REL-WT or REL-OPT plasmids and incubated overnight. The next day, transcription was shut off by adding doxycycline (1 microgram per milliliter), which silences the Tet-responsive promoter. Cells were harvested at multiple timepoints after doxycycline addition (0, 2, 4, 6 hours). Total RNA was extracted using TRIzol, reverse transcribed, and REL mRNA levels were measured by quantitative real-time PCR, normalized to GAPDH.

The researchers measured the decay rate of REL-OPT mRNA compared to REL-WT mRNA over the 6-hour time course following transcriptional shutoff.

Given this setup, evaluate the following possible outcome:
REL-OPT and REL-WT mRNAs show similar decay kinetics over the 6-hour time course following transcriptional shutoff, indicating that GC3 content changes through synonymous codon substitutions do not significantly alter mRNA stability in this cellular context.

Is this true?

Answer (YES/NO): NO